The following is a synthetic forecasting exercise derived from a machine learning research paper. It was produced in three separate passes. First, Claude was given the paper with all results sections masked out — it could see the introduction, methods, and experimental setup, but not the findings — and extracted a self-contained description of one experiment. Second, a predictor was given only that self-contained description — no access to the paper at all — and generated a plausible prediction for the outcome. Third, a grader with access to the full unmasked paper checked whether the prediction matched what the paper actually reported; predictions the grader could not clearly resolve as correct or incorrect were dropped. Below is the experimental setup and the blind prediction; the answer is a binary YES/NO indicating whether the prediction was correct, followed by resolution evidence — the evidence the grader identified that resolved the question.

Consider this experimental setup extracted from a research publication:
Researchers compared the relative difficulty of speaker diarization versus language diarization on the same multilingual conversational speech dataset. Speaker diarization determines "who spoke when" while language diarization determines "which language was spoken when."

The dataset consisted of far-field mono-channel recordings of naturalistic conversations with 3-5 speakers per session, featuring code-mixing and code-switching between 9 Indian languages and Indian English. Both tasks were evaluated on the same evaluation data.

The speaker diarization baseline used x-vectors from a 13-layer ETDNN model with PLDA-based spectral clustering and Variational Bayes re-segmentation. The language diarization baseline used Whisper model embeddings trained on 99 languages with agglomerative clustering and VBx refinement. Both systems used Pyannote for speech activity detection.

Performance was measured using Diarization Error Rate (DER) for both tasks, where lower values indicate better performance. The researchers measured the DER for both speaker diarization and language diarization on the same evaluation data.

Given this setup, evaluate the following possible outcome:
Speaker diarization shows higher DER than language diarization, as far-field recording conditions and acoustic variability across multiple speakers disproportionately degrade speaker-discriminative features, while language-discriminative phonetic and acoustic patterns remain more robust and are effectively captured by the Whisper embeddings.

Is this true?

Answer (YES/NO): NO